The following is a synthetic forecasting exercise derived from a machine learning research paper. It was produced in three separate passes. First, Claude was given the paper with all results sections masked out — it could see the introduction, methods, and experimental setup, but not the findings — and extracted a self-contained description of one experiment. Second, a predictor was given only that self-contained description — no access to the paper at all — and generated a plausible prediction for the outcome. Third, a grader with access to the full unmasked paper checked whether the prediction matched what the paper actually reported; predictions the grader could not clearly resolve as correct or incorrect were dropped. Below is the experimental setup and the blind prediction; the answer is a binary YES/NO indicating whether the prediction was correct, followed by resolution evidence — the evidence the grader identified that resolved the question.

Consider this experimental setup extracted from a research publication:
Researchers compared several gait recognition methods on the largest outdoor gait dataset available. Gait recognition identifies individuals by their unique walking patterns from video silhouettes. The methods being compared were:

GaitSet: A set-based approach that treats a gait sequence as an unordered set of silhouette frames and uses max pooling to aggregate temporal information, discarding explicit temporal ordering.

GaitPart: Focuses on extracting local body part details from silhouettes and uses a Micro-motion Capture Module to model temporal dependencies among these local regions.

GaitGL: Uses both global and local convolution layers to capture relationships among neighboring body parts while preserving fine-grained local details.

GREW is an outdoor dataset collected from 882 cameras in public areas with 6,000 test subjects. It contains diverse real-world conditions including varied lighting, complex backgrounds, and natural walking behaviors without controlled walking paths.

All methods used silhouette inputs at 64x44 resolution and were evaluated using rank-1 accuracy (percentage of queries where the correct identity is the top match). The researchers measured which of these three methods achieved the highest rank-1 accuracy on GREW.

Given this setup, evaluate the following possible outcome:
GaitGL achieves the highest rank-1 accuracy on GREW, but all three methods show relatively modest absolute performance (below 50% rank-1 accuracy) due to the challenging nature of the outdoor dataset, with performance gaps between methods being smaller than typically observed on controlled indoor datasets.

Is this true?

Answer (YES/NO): NO